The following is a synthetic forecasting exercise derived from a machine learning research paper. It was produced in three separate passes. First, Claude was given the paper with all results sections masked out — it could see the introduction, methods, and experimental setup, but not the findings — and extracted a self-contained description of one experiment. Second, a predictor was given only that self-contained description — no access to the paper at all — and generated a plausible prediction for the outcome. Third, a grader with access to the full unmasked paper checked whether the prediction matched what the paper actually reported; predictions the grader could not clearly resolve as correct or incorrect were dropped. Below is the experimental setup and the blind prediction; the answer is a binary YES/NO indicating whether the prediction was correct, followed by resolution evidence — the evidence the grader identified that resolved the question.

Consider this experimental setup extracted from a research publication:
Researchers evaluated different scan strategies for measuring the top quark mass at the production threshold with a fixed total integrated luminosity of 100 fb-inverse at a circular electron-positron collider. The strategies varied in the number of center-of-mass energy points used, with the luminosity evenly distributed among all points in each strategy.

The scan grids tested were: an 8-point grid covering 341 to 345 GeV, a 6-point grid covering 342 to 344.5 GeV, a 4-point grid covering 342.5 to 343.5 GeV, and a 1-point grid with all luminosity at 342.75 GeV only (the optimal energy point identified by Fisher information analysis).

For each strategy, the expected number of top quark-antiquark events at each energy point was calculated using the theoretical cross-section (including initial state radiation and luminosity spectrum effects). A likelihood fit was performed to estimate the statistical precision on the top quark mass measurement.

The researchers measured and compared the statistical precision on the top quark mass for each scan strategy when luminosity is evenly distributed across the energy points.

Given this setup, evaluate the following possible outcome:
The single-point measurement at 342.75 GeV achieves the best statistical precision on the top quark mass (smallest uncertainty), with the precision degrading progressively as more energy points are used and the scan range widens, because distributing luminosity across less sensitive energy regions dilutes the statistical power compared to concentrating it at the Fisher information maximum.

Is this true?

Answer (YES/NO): YES